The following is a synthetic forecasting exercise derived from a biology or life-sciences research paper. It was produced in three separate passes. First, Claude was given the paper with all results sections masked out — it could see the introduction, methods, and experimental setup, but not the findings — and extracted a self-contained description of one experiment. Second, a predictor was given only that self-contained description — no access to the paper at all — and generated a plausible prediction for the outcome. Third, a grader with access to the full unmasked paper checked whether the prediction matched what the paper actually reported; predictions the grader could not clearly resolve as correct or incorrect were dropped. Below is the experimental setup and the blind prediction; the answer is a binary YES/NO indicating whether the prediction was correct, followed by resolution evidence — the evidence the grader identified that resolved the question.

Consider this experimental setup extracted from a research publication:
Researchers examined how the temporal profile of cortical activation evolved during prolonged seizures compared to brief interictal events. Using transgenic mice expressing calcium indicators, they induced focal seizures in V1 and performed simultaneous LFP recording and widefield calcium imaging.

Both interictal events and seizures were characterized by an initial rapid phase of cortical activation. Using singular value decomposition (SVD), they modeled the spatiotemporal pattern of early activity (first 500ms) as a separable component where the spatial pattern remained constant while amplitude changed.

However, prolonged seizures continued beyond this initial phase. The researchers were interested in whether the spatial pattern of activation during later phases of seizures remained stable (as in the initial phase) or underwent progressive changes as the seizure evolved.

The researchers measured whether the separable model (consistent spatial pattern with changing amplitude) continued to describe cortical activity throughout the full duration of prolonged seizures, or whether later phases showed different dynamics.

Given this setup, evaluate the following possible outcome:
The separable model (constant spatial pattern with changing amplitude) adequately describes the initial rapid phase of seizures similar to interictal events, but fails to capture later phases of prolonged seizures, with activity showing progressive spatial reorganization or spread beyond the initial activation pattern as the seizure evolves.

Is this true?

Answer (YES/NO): YES